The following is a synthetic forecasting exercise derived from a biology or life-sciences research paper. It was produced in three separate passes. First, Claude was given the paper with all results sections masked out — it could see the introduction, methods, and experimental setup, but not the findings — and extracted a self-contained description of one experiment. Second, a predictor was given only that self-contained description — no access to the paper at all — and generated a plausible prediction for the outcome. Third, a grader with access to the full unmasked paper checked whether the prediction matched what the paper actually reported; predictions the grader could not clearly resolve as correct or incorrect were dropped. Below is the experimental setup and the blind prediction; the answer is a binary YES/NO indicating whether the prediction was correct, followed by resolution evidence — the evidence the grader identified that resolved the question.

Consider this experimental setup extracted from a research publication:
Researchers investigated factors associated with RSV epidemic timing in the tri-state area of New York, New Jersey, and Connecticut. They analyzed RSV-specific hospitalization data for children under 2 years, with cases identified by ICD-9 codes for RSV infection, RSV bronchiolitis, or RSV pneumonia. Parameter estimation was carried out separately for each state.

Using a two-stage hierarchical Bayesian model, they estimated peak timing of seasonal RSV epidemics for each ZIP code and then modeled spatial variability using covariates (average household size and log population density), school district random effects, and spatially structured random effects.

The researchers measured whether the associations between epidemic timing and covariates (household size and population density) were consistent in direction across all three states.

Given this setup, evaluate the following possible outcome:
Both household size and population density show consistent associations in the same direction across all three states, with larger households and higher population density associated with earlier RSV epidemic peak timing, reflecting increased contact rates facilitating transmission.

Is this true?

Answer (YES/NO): YES